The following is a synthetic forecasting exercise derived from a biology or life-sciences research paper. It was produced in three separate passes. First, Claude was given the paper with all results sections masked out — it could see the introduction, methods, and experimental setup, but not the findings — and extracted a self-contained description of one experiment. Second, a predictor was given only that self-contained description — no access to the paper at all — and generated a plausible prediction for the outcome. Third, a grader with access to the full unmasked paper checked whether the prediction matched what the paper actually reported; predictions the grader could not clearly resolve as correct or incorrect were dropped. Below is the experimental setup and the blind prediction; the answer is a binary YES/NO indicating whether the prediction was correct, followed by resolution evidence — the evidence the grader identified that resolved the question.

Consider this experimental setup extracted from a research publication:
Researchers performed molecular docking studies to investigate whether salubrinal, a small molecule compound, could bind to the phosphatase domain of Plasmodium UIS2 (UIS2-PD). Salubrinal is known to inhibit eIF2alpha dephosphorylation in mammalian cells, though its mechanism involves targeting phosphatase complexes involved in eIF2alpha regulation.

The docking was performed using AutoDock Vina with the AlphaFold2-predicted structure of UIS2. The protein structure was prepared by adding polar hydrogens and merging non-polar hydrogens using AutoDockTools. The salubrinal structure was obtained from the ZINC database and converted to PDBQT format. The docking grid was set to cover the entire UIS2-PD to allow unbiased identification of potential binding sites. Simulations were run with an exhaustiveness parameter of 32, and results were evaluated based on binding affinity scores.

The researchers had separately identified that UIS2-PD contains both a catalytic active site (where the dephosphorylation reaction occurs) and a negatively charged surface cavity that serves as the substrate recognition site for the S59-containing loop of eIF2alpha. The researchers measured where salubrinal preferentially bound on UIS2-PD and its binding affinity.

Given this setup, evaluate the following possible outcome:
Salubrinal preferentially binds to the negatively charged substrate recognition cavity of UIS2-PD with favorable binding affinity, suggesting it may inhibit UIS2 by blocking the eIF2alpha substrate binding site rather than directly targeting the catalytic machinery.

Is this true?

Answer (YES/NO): YES